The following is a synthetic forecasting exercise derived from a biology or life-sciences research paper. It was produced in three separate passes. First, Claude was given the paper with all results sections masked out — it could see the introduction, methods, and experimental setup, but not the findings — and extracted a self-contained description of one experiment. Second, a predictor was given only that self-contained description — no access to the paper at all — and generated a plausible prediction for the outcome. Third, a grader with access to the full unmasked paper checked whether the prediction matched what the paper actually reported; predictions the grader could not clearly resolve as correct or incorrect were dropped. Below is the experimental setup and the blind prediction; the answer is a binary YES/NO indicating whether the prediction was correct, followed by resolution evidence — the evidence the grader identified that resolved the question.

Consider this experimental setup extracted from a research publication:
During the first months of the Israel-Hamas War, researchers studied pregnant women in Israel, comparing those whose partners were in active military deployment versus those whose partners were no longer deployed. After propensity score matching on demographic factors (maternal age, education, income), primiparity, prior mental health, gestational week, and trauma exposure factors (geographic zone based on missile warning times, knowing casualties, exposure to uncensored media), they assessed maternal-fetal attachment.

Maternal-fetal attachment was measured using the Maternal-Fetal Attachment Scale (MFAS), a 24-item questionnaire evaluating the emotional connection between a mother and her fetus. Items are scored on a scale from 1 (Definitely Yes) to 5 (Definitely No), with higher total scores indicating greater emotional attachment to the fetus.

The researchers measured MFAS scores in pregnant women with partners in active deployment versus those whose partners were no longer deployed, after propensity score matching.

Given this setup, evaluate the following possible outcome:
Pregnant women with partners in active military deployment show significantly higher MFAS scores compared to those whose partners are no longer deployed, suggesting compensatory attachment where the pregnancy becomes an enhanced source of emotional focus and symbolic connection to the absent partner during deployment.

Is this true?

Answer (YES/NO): NO